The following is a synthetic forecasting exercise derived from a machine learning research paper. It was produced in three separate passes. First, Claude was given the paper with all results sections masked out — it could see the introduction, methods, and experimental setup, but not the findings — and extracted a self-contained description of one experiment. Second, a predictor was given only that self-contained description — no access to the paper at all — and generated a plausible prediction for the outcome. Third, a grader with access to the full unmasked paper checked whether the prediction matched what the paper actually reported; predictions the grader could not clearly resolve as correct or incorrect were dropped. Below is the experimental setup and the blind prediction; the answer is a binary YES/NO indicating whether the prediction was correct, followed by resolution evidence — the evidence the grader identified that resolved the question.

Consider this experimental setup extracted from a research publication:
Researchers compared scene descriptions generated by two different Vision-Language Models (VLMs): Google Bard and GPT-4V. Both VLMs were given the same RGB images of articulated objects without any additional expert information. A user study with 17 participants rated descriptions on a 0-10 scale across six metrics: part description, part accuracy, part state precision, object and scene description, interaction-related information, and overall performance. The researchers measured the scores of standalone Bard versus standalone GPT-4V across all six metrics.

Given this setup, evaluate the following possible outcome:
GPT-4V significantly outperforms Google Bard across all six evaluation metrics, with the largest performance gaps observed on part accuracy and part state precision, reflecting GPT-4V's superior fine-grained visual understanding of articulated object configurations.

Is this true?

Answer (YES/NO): NO